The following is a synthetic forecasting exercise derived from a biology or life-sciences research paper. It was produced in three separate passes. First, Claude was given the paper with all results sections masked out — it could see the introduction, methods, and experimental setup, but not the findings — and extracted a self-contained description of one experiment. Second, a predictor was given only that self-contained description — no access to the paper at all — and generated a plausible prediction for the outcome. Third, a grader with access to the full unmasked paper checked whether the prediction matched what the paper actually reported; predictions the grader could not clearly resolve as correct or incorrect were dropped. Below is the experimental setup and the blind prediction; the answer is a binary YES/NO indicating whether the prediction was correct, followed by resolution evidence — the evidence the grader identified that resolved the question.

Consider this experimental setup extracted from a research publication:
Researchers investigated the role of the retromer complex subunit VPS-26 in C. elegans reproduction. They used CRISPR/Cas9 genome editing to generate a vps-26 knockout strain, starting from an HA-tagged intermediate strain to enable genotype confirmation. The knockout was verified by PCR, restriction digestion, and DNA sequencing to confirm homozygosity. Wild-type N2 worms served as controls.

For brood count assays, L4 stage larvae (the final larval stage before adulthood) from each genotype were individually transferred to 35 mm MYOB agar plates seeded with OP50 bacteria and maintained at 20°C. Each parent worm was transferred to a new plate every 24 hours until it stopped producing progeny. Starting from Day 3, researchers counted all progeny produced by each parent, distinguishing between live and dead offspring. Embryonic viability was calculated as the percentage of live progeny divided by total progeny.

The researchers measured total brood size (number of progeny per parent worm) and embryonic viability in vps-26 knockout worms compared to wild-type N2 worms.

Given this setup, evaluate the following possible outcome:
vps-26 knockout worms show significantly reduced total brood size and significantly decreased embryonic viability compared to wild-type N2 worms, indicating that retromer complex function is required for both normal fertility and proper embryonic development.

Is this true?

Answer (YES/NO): NO